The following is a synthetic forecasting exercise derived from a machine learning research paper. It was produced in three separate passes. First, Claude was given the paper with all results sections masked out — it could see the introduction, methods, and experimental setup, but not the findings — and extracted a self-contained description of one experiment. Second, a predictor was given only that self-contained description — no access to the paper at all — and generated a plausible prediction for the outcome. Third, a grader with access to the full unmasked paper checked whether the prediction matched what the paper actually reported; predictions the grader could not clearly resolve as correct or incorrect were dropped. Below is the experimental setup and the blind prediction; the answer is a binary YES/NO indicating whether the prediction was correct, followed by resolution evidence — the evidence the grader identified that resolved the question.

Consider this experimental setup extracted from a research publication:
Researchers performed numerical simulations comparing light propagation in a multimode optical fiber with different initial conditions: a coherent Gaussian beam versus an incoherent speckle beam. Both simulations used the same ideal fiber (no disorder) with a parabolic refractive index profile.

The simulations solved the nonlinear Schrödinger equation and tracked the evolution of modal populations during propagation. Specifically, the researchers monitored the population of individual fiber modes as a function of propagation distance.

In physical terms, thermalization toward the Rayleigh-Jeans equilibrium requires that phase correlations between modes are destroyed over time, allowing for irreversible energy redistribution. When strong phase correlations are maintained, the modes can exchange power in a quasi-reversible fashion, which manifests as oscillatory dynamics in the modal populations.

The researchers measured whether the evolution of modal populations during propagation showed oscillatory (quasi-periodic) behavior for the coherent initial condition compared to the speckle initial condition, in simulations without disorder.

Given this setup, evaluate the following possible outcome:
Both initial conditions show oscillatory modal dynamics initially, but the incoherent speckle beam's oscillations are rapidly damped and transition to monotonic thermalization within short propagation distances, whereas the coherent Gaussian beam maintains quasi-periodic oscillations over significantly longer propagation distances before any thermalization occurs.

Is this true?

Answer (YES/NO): NO